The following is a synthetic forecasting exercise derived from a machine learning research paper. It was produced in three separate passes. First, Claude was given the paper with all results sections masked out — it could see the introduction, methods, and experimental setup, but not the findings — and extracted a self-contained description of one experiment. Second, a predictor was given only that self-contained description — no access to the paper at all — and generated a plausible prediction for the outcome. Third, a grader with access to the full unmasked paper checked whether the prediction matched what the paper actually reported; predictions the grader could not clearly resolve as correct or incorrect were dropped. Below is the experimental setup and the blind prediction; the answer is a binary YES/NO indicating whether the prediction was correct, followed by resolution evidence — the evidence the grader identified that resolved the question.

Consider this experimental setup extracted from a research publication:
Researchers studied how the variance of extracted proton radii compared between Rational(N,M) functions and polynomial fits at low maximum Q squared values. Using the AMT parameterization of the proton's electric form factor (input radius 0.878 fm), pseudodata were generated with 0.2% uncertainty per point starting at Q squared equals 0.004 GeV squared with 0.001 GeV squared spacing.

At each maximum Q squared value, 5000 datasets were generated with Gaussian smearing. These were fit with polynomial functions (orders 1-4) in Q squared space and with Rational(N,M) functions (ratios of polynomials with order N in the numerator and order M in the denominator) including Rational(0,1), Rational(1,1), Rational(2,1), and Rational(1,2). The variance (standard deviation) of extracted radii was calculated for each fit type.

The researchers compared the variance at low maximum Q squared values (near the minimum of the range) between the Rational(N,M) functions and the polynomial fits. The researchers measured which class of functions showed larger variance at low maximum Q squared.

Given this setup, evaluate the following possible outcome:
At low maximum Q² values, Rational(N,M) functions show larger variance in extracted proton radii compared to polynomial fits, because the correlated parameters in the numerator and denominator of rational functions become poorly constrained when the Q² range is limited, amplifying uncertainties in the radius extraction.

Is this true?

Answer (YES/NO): YES